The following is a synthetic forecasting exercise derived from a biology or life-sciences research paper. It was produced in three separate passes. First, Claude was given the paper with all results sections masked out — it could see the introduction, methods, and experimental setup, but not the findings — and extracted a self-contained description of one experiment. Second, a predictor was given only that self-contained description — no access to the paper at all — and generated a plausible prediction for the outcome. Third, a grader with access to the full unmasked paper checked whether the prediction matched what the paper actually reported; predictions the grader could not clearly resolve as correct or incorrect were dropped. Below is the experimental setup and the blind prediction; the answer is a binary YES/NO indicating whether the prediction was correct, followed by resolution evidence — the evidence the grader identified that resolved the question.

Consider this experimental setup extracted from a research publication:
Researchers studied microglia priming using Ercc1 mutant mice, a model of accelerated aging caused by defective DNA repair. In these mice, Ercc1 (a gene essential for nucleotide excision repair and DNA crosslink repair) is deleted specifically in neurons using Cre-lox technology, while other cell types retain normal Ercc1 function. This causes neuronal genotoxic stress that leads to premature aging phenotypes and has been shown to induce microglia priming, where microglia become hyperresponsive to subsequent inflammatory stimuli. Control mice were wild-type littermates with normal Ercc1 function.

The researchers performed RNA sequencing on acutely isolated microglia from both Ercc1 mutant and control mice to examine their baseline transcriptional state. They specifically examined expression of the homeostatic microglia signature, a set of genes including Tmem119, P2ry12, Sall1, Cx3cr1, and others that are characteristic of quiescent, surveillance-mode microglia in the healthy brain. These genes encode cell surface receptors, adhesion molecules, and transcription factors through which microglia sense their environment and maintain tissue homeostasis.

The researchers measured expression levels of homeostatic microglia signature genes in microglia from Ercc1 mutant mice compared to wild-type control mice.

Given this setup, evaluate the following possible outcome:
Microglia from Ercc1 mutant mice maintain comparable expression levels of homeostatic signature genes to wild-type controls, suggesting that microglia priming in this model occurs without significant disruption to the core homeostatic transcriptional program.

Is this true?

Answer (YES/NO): NO